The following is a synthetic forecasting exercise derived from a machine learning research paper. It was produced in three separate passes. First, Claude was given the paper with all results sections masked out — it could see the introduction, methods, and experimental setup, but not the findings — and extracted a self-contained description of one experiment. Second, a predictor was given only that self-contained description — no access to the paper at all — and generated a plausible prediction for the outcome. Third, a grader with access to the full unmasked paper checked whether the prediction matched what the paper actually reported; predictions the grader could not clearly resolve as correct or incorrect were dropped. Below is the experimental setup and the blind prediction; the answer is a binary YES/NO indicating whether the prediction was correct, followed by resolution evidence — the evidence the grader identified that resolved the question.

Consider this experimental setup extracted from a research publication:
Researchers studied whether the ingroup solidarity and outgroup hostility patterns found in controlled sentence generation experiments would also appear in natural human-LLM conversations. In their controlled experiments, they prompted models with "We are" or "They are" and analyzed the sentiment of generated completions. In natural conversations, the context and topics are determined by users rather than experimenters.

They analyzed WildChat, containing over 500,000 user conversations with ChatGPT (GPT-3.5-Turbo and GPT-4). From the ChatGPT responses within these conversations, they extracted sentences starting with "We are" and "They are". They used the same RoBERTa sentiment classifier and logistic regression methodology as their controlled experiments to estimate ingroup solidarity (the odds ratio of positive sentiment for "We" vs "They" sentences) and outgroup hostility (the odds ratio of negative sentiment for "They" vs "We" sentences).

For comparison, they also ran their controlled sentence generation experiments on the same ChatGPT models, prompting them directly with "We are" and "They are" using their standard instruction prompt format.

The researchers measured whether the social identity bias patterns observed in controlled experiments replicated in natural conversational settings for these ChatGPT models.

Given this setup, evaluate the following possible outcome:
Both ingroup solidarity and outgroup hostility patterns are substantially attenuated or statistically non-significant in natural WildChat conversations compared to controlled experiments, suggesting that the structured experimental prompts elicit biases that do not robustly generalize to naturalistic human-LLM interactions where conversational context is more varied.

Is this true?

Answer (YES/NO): NO